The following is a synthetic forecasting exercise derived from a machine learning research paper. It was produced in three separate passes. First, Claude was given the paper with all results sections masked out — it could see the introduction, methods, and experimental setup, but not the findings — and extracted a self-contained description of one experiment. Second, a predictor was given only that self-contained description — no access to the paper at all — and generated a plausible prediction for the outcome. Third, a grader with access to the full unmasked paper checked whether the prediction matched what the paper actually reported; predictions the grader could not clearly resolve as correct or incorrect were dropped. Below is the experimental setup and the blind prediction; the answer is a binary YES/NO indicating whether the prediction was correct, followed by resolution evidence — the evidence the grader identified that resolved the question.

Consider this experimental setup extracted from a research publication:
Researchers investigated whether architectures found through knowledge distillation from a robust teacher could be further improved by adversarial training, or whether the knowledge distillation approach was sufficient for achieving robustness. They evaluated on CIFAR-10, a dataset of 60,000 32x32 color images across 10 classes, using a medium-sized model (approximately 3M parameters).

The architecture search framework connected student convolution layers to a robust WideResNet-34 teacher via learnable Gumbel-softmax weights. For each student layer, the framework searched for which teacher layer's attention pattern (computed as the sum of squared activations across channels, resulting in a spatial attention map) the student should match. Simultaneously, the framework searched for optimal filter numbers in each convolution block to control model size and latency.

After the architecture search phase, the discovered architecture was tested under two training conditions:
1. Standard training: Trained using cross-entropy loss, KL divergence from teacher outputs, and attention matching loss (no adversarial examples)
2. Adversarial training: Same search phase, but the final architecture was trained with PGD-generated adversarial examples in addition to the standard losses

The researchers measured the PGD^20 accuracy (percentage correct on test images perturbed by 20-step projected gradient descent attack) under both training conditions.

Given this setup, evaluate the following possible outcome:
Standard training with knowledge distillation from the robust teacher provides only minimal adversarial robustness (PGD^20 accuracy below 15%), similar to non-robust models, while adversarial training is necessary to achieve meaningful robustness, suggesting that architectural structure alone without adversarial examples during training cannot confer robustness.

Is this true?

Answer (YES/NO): NO